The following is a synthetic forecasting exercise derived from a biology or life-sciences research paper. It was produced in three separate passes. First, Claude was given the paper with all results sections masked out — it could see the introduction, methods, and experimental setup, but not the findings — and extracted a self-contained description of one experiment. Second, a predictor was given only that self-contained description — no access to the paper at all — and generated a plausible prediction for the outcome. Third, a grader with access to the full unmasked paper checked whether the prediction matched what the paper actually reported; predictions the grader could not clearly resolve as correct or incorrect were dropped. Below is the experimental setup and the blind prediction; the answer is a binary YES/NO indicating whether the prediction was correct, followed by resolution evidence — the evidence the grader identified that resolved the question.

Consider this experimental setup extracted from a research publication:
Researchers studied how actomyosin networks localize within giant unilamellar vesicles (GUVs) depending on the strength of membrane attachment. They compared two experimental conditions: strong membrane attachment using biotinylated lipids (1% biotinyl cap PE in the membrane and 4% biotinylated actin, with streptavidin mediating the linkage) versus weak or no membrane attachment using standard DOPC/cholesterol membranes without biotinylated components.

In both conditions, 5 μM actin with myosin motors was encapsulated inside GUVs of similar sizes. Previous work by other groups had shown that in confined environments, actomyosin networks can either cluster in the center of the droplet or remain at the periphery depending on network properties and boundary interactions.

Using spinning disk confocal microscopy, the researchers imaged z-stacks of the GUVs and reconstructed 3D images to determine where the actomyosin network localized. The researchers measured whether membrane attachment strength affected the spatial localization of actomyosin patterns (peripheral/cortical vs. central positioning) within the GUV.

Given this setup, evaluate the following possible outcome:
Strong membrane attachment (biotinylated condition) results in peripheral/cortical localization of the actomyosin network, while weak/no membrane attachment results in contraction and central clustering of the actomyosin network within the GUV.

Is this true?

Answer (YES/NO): NO